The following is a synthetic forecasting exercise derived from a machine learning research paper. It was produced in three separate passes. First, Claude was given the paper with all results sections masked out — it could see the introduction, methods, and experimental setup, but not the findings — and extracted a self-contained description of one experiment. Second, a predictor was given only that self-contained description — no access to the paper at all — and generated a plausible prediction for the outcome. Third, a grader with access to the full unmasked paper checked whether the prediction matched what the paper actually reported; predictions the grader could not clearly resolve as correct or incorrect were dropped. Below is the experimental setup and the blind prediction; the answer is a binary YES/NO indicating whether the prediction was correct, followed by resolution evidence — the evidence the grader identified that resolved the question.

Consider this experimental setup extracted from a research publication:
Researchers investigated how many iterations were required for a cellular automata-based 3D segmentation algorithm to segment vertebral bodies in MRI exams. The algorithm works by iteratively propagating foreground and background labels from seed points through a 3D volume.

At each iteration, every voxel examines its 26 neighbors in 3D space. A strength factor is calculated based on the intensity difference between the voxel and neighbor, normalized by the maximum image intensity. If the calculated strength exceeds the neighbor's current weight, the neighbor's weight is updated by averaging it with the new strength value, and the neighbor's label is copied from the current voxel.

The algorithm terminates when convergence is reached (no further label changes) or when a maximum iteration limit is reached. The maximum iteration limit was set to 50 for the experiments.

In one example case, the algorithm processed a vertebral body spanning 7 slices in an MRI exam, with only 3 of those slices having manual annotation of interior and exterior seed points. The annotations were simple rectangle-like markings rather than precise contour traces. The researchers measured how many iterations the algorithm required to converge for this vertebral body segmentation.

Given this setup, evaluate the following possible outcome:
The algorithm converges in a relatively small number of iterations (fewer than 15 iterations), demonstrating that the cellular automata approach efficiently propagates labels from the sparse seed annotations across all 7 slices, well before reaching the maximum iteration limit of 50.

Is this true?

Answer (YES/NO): NO